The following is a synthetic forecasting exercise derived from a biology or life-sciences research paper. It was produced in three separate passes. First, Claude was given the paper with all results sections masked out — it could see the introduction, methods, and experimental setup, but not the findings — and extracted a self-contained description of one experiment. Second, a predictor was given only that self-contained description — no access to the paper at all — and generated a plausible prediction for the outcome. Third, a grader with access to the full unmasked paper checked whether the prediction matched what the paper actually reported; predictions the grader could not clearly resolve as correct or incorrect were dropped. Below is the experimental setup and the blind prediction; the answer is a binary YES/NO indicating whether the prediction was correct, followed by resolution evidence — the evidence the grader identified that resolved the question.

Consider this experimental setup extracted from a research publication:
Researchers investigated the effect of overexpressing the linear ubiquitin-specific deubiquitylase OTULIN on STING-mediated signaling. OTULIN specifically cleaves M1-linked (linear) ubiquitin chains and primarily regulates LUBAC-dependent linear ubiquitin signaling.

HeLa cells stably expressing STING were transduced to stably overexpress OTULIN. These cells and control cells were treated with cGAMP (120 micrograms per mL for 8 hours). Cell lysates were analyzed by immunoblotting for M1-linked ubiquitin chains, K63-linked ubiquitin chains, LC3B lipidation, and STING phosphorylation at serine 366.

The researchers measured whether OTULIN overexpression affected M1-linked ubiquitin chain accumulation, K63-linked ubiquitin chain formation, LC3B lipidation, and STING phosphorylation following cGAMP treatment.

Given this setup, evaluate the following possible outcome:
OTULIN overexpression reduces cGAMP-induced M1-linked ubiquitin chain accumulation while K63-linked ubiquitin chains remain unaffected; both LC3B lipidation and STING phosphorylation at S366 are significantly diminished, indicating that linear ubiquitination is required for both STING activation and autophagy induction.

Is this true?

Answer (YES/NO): NO